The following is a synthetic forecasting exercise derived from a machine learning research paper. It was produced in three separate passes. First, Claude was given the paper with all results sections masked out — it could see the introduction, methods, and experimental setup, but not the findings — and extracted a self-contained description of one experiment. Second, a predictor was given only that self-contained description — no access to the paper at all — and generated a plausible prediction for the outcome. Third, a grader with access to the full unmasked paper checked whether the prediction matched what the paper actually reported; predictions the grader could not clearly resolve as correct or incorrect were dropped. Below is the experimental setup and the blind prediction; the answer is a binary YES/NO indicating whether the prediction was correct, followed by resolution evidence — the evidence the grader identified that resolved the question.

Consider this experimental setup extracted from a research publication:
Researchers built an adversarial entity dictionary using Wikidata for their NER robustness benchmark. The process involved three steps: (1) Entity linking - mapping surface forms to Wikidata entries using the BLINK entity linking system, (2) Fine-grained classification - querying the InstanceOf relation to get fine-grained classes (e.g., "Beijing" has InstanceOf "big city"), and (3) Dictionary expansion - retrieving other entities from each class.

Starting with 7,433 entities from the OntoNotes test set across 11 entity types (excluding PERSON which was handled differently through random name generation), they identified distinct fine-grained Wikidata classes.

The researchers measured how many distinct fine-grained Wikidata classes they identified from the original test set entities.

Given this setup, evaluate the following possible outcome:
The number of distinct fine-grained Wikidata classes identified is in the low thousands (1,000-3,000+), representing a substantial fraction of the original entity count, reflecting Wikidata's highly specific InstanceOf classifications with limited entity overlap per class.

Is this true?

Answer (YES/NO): YES